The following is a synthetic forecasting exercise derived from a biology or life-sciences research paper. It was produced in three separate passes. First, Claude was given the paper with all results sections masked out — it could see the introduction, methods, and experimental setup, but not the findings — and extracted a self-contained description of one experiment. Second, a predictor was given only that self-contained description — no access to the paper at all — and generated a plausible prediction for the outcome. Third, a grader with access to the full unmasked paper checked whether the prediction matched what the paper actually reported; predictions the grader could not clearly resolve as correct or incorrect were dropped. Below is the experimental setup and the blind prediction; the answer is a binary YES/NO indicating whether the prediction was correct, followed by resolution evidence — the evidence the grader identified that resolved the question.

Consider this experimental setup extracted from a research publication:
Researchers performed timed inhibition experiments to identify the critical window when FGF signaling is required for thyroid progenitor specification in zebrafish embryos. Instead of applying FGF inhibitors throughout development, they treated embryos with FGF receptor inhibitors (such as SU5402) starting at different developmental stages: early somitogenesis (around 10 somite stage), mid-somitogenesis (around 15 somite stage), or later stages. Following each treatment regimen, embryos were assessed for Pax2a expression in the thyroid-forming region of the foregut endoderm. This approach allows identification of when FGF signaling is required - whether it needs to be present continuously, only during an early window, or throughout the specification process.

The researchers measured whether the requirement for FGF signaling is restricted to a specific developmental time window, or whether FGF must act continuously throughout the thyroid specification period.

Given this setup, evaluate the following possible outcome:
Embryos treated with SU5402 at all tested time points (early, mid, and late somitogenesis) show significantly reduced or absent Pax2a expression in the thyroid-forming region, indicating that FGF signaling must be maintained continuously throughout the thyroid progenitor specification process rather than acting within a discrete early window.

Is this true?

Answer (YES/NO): NO